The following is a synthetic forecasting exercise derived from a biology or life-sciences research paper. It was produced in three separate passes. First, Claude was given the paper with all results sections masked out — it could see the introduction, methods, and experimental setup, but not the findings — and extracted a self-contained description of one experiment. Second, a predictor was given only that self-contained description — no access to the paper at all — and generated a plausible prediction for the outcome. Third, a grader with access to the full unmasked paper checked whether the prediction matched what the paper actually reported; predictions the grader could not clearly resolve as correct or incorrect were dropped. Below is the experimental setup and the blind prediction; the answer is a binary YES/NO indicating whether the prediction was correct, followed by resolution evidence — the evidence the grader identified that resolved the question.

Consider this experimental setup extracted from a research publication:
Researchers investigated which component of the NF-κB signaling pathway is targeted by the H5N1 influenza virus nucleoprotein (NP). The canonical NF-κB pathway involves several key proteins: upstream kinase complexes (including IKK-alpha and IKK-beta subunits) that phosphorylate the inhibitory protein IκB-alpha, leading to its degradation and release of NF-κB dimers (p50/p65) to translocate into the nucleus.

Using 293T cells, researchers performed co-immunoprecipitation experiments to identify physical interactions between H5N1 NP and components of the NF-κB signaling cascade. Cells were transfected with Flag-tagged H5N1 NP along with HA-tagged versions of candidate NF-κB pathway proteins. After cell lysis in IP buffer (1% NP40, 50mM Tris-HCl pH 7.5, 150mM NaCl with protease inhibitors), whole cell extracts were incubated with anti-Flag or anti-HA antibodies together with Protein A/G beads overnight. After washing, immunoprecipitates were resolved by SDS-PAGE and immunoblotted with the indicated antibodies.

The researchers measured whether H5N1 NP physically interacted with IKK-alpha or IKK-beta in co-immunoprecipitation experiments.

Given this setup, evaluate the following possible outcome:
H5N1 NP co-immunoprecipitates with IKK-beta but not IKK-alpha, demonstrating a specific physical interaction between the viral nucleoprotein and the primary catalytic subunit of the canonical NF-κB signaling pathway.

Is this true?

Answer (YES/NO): NO